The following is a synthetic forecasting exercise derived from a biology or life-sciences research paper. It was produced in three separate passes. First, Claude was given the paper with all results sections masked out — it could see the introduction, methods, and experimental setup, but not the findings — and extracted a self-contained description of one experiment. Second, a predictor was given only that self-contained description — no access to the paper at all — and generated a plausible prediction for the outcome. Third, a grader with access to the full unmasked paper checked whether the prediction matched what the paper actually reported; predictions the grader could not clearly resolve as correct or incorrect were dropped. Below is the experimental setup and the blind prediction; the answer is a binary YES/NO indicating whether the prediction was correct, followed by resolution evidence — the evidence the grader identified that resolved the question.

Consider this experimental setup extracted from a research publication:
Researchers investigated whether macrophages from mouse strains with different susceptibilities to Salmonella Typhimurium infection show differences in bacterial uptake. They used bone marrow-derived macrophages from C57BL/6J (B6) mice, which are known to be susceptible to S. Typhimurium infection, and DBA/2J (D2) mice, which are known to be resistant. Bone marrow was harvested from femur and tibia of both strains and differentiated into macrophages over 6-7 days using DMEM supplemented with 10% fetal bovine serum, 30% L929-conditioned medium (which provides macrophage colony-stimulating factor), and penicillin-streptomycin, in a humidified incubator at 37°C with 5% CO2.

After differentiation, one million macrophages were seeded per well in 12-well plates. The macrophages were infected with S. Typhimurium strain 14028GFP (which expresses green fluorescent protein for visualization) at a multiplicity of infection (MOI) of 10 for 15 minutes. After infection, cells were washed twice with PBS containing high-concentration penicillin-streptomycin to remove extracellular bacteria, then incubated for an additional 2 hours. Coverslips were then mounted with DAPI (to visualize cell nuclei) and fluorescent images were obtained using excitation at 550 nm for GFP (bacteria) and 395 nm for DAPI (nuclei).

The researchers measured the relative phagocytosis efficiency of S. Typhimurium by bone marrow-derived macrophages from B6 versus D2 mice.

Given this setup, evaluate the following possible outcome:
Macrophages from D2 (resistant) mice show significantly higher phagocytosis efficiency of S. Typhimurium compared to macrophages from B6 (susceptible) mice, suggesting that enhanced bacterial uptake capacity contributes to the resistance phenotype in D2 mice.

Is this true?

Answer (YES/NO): NO